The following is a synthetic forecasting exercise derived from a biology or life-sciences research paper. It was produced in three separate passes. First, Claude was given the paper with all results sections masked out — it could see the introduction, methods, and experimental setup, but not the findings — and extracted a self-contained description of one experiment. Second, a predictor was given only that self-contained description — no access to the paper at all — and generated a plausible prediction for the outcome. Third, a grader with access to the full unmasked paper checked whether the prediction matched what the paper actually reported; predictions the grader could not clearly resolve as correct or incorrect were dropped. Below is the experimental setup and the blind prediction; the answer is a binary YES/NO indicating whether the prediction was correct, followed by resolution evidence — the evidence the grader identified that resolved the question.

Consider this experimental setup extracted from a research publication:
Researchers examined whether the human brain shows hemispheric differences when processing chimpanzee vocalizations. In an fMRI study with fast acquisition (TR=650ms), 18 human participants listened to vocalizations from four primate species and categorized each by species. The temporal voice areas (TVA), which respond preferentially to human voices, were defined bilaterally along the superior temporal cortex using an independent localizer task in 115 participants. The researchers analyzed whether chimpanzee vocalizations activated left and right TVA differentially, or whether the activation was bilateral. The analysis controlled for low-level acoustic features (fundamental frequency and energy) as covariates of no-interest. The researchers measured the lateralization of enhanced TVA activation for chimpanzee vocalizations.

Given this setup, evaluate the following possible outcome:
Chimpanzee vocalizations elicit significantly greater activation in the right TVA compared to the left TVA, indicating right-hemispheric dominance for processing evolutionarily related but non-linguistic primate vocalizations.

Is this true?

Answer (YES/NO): NO